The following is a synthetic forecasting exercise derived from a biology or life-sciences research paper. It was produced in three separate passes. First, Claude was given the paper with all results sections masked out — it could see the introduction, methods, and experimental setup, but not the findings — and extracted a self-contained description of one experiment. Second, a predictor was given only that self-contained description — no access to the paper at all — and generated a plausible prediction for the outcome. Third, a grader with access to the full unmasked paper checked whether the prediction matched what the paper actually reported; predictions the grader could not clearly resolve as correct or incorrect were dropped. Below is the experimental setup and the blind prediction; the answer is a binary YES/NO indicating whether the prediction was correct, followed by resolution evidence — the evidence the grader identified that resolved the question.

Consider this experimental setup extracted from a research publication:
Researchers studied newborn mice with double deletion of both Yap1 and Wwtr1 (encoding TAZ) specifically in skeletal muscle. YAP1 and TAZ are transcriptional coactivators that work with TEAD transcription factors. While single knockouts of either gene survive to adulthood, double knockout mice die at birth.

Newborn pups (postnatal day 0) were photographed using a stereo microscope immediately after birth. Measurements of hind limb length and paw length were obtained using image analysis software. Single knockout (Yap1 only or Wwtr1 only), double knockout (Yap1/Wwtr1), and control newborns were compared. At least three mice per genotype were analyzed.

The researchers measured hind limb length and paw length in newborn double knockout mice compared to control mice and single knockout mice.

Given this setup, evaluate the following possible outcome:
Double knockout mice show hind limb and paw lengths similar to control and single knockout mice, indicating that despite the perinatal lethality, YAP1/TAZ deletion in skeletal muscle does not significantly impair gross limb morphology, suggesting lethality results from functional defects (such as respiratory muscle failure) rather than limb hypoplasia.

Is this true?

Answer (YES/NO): NO